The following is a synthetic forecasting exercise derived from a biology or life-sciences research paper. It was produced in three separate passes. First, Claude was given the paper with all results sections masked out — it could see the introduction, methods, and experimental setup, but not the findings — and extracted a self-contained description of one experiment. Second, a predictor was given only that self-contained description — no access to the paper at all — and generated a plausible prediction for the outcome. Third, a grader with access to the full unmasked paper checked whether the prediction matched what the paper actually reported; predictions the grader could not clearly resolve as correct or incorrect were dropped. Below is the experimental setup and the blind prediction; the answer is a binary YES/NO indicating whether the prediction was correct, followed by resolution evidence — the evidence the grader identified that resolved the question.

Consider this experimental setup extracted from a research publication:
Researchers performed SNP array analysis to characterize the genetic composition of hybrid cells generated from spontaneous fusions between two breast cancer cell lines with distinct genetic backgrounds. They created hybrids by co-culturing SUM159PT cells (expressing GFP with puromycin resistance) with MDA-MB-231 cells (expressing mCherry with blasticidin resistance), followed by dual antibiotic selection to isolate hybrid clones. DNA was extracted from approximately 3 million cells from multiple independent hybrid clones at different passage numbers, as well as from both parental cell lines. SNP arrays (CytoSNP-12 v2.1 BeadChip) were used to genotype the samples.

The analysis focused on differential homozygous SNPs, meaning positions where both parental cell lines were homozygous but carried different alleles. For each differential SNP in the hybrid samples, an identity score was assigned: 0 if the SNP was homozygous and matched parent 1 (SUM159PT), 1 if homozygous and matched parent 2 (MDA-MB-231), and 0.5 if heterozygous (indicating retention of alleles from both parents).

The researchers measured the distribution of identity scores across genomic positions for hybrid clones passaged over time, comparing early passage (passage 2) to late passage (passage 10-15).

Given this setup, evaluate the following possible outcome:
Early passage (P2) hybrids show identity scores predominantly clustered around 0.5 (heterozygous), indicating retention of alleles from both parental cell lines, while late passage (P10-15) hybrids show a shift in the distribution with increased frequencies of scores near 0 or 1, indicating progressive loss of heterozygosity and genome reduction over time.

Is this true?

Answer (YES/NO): YES